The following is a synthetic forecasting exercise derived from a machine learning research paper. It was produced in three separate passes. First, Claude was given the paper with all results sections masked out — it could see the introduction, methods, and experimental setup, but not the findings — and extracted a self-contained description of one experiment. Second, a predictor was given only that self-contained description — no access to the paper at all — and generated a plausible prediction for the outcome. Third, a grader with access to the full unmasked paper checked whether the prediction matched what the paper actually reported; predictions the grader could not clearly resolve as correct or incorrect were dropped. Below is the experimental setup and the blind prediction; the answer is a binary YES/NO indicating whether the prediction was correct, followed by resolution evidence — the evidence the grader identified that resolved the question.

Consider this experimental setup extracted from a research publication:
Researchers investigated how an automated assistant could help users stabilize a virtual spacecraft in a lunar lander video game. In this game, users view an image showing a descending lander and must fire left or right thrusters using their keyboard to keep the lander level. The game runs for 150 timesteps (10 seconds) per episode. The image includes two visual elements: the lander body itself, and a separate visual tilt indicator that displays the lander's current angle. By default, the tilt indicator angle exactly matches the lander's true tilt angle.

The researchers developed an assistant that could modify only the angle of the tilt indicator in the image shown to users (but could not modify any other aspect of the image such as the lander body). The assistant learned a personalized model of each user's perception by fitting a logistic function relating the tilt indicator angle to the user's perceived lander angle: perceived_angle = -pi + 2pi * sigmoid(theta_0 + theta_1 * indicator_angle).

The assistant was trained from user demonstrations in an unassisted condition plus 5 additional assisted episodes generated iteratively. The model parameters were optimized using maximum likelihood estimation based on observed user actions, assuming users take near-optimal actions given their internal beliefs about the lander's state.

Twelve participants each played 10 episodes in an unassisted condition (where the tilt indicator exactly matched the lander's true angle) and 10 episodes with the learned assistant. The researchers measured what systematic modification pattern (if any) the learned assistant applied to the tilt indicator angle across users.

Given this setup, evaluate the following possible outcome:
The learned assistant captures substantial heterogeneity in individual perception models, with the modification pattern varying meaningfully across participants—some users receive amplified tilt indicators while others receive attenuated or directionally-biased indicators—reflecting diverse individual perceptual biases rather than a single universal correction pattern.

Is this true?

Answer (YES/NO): NO